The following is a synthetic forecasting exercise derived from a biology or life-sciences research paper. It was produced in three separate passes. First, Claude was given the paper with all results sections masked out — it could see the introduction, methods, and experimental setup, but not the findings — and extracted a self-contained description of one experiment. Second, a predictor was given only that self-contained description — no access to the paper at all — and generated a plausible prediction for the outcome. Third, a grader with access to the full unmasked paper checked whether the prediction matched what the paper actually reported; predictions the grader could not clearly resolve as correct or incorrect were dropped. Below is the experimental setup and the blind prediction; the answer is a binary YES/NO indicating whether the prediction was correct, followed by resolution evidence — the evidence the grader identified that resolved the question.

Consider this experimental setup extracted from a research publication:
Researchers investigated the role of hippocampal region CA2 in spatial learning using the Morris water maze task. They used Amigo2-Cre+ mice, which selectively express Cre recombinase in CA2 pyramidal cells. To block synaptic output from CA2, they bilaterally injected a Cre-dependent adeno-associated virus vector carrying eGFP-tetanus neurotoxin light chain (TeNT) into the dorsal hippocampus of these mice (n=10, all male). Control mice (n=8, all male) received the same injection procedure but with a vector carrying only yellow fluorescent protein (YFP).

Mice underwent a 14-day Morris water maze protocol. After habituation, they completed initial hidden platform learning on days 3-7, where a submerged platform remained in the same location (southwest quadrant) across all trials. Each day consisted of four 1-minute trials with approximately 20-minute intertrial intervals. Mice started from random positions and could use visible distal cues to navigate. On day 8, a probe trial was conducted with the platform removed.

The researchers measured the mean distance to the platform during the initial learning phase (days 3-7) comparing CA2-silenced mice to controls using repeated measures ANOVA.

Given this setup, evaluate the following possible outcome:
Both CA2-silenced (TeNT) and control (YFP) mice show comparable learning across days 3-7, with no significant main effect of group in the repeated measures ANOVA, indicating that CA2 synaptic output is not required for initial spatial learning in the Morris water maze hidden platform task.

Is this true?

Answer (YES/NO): YES